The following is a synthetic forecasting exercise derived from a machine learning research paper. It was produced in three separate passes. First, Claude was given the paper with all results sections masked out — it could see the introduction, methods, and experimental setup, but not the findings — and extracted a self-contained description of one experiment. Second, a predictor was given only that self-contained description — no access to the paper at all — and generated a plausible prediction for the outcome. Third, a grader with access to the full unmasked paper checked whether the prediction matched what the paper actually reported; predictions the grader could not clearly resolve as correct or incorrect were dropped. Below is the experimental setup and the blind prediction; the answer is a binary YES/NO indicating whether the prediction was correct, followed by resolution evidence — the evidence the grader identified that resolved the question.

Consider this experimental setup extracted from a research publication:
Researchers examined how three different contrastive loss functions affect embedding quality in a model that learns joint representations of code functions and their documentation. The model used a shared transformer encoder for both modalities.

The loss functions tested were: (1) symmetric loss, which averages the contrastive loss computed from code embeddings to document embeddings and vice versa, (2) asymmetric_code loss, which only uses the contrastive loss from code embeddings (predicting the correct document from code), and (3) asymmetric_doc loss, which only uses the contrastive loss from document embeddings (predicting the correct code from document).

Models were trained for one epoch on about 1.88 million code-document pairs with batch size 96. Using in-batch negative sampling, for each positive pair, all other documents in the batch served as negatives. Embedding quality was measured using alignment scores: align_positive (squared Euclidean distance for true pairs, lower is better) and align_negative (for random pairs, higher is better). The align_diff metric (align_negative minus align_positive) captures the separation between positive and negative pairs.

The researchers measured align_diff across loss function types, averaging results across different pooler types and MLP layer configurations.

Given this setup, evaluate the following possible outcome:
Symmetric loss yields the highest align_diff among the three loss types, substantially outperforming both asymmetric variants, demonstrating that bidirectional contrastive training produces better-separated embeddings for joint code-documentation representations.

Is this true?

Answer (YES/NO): NO